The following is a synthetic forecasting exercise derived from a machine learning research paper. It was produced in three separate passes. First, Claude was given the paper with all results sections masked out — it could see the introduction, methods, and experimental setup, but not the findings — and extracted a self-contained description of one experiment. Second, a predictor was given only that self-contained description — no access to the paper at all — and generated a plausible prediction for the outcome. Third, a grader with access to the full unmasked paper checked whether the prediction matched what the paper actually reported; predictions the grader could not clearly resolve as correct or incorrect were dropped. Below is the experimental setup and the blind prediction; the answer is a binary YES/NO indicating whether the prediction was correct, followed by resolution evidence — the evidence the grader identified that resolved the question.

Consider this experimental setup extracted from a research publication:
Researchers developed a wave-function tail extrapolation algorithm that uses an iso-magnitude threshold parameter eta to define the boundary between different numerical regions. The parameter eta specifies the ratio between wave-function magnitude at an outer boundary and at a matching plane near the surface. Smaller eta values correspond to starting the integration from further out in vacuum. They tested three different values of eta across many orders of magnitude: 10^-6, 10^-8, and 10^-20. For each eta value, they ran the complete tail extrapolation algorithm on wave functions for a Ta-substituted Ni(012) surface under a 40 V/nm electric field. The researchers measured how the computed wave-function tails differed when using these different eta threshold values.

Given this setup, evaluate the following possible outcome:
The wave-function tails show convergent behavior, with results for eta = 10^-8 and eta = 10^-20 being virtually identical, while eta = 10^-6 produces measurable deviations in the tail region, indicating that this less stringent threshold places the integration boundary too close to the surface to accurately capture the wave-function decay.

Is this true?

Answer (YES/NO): NO